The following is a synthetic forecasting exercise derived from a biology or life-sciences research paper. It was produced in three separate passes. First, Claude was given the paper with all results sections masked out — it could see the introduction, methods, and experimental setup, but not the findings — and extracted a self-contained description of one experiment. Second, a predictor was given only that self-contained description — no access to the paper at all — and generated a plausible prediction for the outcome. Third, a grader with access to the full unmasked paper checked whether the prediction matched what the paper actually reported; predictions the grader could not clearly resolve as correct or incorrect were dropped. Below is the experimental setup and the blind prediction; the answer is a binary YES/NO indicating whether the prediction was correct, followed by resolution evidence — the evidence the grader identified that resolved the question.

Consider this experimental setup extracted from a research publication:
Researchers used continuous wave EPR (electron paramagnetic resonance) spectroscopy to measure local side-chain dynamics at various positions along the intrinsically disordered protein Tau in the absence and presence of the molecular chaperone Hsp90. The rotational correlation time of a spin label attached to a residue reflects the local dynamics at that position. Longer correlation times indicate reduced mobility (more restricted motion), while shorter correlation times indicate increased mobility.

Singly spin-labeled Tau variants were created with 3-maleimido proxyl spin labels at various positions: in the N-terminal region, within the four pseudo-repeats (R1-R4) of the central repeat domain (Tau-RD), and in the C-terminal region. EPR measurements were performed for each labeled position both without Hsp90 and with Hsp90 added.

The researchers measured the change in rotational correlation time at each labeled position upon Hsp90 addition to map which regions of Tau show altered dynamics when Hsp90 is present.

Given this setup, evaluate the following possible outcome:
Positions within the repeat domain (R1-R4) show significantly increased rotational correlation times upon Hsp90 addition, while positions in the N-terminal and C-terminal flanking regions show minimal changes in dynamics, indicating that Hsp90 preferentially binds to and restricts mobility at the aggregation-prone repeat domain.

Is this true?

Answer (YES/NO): NO